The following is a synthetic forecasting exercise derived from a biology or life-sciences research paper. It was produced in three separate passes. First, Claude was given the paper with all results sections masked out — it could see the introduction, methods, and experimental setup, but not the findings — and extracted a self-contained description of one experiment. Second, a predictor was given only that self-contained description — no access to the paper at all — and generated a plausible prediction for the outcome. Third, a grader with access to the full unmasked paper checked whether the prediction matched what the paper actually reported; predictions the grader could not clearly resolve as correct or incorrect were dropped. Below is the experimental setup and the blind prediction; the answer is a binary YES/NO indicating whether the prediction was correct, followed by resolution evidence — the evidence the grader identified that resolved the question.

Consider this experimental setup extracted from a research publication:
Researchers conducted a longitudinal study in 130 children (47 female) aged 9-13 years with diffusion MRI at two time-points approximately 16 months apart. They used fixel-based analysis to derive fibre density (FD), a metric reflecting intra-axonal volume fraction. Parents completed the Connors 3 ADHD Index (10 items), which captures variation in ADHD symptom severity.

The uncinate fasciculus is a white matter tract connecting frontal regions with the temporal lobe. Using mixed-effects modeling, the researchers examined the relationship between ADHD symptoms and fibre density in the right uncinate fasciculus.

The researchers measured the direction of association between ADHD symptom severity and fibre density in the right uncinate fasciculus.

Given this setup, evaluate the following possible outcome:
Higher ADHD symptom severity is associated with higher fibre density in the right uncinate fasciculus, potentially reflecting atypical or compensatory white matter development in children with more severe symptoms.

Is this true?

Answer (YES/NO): YES